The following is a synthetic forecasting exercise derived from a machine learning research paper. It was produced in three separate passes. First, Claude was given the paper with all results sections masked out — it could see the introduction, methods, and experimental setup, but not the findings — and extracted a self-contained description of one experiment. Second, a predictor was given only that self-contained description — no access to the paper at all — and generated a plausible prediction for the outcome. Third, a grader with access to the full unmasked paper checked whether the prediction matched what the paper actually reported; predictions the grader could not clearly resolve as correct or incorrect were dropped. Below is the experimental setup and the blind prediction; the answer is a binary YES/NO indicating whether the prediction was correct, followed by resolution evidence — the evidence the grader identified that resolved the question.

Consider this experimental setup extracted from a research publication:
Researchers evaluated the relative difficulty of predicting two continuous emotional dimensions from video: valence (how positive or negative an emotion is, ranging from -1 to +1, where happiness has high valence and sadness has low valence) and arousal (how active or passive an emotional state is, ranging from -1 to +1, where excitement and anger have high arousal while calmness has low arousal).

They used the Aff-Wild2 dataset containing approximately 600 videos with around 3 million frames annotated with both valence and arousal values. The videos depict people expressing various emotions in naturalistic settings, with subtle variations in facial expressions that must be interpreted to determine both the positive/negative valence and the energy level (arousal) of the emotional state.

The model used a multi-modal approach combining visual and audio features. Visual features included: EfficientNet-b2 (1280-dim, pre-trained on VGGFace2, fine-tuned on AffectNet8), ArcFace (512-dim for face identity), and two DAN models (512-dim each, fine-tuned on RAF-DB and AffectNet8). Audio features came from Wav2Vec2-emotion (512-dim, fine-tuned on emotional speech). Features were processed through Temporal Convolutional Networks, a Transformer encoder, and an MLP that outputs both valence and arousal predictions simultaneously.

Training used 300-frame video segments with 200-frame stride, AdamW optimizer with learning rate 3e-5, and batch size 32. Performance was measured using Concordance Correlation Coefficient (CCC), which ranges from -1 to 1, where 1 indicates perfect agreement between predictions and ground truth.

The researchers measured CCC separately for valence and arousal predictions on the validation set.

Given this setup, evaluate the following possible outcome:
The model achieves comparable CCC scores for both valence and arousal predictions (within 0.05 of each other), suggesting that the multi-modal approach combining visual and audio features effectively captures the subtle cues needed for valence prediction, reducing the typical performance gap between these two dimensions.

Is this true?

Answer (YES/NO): NO